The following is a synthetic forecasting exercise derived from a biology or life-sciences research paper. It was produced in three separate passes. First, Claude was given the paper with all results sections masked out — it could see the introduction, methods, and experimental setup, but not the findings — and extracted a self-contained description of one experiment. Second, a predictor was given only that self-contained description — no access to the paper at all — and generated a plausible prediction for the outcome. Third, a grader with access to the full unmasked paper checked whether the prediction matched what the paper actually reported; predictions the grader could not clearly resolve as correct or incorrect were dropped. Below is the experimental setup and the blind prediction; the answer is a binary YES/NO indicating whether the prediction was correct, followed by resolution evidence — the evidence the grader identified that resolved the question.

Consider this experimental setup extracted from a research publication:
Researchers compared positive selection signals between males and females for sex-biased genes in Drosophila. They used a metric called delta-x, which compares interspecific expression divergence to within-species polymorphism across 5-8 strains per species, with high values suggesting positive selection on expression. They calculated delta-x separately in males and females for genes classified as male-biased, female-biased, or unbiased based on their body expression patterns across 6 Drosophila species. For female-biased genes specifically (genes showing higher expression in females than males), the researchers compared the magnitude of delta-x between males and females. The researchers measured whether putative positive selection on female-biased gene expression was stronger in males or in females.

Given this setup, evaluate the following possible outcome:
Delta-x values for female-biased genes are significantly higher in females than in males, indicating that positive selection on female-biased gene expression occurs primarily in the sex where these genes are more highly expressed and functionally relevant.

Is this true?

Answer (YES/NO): NO